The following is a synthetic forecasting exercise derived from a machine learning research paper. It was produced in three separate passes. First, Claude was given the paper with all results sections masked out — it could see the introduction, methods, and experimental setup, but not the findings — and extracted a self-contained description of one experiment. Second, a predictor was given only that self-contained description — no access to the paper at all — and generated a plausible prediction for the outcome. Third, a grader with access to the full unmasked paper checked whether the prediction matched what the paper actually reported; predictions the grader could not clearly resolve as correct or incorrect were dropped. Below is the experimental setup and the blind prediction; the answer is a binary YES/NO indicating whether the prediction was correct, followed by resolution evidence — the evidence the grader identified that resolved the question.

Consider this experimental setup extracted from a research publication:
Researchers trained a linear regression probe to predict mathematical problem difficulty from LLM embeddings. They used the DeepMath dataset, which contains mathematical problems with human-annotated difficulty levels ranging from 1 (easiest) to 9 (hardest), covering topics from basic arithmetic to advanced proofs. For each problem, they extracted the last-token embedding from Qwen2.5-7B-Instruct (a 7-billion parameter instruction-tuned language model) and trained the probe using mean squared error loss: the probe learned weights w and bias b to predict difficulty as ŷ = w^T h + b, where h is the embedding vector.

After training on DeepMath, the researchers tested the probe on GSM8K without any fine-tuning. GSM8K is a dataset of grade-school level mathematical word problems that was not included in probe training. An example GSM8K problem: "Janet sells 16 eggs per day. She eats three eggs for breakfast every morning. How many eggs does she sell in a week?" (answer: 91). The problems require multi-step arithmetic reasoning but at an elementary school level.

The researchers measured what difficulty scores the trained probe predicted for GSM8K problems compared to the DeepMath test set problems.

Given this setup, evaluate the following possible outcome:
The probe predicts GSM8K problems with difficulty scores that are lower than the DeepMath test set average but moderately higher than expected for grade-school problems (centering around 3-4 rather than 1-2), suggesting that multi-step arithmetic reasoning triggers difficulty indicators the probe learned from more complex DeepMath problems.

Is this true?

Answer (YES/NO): NO